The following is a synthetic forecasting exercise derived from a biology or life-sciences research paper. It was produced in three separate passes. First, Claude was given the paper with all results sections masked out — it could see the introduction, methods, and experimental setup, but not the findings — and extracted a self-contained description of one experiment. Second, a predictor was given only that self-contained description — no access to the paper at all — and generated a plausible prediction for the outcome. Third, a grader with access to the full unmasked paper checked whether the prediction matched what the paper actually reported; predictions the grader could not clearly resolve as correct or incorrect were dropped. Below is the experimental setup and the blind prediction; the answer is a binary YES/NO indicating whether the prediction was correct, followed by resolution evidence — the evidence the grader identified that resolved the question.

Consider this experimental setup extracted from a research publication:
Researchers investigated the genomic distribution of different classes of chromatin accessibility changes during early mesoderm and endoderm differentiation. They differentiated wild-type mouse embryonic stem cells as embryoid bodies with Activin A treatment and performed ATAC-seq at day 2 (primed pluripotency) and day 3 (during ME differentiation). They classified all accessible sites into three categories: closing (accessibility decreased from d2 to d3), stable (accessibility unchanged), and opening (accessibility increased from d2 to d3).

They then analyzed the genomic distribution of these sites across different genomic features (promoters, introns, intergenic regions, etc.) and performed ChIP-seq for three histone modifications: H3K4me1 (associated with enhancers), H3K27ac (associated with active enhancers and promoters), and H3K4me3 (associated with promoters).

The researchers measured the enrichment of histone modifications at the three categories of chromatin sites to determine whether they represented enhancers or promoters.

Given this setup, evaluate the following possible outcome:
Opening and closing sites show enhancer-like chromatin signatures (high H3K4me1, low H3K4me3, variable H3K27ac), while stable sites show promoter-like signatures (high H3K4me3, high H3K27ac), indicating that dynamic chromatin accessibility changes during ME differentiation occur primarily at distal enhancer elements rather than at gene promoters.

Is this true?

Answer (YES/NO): NO